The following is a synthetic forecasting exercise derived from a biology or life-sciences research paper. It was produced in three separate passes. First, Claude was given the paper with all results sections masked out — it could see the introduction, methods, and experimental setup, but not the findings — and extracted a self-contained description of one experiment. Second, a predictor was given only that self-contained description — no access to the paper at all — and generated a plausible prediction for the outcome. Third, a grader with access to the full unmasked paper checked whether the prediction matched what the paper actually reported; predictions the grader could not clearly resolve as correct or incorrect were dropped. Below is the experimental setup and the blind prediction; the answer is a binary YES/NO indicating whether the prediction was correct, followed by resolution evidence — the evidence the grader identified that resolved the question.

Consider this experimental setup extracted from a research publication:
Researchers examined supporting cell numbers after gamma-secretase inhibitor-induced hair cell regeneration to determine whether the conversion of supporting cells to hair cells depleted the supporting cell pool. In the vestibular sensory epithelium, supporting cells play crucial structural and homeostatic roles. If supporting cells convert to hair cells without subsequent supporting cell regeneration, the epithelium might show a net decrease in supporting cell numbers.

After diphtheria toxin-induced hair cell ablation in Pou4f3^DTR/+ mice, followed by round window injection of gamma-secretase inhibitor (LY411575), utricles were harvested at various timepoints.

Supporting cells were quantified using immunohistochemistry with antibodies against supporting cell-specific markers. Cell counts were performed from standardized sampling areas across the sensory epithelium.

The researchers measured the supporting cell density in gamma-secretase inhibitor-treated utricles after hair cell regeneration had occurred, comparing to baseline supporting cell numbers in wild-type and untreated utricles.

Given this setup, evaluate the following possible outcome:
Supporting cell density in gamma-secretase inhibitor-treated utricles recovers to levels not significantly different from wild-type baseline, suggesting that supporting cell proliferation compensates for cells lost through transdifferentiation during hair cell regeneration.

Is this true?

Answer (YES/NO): NO